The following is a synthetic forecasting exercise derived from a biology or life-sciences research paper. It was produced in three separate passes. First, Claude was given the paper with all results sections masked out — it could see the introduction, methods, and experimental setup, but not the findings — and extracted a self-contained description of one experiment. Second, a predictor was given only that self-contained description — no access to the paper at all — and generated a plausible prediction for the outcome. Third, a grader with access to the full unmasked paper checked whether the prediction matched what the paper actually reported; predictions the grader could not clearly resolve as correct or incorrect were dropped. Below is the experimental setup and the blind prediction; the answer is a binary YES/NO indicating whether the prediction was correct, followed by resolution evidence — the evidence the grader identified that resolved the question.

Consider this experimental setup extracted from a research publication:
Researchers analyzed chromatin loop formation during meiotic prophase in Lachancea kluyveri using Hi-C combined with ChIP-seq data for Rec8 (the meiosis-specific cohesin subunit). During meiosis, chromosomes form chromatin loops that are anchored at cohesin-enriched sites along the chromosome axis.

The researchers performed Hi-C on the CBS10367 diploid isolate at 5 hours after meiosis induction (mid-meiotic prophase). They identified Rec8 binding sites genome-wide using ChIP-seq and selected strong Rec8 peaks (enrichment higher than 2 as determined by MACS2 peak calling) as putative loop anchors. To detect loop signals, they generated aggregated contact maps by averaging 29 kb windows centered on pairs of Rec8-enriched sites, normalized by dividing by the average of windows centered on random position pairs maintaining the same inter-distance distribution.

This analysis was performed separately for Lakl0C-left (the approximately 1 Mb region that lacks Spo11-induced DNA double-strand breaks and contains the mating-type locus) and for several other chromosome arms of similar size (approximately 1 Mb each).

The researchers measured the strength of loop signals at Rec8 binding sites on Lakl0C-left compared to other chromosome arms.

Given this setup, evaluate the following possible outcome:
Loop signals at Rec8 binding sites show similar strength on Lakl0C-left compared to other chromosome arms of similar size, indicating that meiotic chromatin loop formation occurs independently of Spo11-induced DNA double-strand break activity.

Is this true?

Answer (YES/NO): YES